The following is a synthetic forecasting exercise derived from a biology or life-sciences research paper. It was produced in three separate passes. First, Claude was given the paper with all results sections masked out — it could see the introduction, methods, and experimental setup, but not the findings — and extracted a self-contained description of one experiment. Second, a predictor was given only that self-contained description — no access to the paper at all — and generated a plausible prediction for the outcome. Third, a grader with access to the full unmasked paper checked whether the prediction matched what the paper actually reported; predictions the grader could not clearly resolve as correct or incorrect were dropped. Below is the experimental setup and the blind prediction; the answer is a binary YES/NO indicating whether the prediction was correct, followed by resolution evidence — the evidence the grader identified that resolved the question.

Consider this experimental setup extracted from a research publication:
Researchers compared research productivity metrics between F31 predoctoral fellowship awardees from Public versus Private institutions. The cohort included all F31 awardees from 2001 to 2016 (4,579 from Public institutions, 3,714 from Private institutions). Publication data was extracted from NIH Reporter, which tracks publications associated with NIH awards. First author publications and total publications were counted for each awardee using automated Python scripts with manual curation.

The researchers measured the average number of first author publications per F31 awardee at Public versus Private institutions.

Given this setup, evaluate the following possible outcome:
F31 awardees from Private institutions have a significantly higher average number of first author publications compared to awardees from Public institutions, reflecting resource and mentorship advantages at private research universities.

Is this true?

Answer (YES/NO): NO